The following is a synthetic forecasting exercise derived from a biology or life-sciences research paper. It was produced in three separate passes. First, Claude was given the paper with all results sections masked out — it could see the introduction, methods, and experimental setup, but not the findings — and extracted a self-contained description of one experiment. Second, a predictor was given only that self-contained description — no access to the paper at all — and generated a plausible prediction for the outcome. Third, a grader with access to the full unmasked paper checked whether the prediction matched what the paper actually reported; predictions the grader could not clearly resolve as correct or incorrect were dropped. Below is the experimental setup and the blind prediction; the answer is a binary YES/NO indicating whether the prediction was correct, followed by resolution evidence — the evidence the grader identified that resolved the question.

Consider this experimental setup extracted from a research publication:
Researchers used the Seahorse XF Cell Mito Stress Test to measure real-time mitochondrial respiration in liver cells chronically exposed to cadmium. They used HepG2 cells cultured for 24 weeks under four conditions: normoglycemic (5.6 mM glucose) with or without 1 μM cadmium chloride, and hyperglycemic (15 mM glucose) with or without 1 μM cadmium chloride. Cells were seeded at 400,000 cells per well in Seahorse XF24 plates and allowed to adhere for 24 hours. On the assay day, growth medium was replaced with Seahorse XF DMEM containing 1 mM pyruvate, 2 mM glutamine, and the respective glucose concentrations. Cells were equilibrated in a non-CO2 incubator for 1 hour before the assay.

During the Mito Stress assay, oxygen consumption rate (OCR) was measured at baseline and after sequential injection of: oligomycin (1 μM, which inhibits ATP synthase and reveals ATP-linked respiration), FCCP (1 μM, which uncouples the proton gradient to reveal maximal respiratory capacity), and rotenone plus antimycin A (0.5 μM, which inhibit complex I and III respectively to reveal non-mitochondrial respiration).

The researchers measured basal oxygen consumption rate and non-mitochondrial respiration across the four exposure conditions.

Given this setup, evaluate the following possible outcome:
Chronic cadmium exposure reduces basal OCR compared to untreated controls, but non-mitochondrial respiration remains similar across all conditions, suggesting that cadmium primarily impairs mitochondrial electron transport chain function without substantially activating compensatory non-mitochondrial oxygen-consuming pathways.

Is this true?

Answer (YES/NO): NO